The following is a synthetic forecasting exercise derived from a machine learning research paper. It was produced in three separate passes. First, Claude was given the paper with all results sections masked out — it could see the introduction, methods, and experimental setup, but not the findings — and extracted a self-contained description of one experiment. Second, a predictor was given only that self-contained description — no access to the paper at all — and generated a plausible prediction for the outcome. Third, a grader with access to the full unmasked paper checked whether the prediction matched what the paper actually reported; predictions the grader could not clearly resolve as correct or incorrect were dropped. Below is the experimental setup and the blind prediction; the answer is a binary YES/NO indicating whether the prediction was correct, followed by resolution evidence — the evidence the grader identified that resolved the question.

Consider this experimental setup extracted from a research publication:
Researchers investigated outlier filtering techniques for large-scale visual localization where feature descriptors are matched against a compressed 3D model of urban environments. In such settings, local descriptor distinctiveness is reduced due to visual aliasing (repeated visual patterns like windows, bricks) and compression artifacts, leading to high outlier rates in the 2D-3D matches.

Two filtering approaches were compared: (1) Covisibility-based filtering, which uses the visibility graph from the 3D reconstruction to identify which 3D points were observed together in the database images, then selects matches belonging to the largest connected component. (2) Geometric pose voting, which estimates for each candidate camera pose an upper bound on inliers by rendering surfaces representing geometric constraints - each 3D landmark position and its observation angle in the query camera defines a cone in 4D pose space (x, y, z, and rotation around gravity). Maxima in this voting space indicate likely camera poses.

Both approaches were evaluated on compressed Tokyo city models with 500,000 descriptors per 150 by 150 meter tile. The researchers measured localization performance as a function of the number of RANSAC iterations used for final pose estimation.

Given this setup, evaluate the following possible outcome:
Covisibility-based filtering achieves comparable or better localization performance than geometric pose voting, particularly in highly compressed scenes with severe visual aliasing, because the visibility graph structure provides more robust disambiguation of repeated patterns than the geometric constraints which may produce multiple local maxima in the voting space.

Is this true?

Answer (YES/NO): NO